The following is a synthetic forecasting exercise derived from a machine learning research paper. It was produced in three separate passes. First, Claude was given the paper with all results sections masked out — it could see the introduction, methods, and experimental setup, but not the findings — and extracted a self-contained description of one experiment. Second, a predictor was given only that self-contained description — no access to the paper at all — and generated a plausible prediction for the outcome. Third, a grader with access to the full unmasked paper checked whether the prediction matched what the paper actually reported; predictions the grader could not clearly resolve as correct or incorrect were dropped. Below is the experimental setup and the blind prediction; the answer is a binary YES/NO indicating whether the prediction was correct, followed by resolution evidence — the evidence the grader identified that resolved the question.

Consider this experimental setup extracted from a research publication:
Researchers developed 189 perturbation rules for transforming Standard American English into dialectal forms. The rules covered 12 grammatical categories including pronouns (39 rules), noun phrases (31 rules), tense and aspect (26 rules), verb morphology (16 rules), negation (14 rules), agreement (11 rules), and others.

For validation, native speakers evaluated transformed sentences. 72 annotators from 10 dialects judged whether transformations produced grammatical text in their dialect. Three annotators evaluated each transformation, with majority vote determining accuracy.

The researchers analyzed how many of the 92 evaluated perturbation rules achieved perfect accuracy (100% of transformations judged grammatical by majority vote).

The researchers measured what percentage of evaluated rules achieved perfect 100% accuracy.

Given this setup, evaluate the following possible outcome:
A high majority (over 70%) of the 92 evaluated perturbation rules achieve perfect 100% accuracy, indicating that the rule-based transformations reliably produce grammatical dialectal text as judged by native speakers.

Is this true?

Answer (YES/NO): NO